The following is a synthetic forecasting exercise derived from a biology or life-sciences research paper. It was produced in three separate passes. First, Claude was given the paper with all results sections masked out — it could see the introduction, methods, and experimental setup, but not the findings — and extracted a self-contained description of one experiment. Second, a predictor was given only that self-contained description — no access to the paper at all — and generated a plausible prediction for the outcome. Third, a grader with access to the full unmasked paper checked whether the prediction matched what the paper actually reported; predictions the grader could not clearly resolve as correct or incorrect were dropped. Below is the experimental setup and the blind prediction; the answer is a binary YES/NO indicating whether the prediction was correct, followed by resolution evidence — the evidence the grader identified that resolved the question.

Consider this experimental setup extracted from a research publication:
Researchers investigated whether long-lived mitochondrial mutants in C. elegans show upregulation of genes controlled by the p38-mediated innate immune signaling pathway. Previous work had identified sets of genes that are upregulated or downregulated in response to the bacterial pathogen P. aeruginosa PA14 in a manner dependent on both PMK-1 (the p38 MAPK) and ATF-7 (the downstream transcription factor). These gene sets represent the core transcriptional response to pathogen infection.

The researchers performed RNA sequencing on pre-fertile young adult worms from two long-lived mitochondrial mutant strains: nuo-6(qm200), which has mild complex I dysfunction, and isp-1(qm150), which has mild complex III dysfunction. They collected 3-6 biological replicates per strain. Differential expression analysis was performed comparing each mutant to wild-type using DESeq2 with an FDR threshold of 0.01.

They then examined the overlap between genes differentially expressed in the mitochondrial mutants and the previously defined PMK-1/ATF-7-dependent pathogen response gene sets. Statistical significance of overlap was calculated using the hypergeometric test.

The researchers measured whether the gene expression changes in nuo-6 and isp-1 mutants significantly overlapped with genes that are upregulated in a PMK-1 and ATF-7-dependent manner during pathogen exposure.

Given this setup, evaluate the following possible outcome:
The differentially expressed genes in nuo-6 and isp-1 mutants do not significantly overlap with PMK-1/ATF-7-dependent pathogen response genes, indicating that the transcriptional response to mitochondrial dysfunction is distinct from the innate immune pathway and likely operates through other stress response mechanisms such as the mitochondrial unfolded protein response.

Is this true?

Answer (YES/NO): NO